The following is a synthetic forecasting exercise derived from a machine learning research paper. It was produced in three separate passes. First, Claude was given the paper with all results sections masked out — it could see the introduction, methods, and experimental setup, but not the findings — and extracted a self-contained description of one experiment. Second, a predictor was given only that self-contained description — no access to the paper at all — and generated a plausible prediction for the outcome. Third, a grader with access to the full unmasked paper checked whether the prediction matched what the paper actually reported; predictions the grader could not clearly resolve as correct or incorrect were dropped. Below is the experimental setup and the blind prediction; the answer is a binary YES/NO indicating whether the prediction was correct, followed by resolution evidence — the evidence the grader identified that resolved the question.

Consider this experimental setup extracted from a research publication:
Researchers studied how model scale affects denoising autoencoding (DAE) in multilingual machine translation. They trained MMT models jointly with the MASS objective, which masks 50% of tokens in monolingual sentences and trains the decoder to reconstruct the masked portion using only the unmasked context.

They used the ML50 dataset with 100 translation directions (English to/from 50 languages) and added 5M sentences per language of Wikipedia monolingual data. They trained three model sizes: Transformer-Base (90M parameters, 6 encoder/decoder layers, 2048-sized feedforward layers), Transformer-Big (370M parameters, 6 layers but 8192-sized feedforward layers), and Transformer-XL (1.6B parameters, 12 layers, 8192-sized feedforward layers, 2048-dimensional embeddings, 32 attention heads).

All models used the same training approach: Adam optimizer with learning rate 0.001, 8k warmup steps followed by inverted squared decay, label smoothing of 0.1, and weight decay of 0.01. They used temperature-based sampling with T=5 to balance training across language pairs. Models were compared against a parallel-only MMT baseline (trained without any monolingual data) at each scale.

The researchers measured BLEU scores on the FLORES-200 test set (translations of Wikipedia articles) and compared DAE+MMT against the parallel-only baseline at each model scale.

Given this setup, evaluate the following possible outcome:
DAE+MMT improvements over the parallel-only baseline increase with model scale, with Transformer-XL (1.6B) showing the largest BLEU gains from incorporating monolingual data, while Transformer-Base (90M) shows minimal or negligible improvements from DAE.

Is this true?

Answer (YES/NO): YES